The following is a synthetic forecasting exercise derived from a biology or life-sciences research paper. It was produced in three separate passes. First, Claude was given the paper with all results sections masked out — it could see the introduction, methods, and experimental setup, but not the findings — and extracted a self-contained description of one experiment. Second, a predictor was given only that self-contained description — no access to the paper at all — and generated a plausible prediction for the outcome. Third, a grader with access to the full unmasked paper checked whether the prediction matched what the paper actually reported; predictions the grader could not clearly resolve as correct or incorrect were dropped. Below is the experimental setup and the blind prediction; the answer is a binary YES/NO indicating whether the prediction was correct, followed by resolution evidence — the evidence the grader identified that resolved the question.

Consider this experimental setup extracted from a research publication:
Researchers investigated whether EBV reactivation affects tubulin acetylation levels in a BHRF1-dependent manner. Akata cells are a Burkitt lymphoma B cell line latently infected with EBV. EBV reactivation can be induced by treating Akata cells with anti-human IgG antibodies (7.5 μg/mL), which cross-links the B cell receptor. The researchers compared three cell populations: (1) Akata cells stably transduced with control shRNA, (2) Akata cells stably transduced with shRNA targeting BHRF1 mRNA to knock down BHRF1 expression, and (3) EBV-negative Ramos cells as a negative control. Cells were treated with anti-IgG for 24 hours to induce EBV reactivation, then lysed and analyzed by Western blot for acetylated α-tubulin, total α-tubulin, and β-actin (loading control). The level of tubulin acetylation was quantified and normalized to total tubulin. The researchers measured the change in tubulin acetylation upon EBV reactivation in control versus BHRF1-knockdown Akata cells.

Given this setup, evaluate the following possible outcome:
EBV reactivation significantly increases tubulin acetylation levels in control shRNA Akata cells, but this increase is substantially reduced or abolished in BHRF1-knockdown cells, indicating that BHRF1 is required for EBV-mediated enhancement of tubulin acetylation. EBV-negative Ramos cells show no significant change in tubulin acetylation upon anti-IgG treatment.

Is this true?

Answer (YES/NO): YES